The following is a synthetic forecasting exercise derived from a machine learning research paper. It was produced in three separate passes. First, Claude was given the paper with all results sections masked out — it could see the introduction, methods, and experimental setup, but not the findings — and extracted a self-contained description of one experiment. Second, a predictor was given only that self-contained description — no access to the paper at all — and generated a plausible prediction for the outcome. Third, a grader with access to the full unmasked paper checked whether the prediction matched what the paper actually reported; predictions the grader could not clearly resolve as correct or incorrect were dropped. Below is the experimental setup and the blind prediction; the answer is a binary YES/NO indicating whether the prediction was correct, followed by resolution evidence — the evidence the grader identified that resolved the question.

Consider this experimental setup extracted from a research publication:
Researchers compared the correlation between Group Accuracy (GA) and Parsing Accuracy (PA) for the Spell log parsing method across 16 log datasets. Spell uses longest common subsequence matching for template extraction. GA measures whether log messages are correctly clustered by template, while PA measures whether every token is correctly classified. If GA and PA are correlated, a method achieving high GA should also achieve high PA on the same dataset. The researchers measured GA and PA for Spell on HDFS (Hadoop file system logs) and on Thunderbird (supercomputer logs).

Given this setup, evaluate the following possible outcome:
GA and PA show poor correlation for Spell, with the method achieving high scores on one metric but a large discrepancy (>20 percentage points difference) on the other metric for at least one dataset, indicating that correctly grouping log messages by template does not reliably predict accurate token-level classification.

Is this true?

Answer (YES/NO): YES